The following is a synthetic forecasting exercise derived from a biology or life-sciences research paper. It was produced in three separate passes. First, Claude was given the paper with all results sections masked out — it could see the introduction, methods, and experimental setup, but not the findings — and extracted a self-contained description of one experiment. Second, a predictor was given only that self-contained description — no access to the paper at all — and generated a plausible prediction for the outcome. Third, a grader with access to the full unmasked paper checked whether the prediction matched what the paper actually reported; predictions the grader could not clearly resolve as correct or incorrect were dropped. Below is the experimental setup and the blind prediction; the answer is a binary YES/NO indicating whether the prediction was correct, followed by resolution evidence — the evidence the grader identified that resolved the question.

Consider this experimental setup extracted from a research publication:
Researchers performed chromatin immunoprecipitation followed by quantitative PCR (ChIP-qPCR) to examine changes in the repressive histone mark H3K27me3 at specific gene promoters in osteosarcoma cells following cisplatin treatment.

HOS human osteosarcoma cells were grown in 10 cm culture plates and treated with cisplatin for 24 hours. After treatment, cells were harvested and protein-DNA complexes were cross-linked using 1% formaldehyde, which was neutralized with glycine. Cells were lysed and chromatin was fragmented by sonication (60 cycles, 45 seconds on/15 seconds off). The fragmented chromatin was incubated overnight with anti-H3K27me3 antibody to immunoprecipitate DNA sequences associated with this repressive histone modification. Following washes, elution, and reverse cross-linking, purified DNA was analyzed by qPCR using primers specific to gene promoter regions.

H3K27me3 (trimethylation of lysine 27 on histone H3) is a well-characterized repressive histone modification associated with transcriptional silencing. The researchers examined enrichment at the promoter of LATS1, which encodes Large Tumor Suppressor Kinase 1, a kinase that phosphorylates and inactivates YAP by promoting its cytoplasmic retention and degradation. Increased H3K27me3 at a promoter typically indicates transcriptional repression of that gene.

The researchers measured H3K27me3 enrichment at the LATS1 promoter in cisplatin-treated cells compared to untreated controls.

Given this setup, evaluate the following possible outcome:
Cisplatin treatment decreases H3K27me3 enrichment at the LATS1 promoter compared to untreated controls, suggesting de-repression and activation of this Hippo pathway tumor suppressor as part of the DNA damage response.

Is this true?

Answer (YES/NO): NO